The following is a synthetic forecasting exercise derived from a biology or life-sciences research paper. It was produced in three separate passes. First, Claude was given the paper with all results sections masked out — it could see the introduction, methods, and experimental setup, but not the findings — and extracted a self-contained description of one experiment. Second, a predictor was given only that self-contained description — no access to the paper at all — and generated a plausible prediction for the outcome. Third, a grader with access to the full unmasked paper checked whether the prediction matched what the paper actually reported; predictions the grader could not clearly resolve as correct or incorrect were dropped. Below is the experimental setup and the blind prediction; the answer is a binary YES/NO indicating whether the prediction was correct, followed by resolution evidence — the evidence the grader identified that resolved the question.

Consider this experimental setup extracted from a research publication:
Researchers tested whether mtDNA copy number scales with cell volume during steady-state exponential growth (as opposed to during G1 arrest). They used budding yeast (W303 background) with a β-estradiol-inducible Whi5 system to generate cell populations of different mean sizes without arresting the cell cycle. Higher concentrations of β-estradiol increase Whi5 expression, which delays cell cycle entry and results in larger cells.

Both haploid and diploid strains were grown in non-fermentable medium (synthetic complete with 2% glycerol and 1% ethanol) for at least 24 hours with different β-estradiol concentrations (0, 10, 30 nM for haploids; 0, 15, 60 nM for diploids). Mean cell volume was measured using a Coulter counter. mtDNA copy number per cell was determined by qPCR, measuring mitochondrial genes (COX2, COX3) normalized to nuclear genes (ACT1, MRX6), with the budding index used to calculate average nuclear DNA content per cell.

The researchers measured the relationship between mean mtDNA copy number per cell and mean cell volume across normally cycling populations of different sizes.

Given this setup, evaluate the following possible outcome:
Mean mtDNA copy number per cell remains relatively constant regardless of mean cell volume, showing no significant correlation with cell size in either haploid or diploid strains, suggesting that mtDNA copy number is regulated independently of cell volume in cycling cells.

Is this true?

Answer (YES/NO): NO